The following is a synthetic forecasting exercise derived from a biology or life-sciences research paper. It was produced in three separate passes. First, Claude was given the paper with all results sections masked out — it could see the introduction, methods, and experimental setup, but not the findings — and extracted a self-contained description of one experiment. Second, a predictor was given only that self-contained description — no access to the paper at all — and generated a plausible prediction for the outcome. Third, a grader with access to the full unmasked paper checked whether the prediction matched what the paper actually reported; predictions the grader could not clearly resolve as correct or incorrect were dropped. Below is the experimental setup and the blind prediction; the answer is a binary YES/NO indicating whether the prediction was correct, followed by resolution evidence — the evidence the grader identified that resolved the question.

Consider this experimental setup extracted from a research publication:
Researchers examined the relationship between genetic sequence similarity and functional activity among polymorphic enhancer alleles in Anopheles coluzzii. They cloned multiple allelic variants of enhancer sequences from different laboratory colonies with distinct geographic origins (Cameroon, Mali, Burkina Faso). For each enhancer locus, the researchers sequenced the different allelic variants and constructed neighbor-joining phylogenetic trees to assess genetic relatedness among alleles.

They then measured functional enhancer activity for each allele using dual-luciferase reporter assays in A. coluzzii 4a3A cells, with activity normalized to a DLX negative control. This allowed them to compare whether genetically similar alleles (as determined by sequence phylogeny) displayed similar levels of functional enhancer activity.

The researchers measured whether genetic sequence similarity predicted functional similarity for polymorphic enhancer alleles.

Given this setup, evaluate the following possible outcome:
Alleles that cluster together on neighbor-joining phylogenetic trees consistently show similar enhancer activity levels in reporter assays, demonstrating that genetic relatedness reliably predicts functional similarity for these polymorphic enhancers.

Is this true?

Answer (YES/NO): NO